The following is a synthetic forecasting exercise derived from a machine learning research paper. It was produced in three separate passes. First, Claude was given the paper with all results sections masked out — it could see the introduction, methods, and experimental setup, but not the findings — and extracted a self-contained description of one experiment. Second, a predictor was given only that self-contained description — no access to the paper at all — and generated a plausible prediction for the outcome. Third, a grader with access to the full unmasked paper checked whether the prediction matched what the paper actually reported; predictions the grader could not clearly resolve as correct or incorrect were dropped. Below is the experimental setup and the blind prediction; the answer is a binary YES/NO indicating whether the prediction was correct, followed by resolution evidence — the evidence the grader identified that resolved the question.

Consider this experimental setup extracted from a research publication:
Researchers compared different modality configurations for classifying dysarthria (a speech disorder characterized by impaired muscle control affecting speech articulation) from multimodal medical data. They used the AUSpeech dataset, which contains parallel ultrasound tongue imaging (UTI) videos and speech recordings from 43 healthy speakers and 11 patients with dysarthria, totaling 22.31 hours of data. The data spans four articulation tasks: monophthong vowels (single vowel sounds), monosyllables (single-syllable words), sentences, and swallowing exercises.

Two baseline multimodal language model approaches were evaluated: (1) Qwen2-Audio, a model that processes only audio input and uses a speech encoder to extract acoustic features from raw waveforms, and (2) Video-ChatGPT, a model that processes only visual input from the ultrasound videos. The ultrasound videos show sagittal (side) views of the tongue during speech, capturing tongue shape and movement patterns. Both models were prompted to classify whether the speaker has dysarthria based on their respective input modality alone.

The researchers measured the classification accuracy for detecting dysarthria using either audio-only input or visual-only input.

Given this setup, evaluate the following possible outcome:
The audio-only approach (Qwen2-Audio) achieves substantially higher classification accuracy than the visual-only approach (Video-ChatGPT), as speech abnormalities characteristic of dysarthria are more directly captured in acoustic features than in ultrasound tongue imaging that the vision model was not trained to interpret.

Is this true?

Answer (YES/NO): YES